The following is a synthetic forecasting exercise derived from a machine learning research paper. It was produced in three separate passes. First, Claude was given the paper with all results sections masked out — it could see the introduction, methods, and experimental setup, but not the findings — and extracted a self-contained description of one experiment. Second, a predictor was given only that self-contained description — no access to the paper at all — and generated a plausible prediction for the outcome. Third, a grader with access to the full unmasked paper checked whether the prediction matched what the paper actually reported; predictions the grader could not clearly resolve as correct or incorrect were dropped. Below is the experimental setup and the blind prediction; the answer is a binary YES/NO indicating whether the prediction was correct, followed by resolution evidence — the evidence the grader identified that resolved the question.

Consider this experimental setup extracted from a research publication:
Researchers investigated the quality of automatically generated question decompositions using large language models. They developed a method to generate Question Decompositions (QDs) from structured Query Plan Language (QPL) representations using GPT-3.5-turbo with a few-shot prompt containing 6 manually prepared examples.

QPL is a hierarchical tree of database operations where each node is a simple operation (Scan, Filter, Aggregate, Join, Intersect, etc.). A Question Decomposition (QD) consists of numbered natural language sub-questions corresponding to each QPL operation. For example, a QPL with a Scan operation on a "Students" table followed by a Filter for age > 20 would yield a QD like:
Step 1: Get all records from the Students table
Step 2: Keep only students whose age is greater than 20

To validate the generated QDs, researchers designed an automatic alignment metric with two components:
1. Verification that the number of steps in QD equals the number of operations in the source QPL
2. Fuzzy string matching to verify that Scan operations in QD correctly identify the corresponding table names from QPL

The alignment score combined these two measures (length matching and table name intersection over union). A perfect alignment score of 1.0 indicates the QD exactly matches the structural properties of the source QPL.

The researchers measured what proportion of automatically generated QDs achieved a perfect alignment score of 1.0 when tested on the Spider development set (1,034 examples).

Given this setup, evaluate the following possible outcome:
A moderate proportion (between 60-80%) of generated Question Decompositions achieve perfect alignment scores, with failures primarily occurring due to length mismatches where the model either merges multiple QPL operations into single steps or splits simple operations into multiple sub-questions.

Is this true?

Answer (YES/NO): NO